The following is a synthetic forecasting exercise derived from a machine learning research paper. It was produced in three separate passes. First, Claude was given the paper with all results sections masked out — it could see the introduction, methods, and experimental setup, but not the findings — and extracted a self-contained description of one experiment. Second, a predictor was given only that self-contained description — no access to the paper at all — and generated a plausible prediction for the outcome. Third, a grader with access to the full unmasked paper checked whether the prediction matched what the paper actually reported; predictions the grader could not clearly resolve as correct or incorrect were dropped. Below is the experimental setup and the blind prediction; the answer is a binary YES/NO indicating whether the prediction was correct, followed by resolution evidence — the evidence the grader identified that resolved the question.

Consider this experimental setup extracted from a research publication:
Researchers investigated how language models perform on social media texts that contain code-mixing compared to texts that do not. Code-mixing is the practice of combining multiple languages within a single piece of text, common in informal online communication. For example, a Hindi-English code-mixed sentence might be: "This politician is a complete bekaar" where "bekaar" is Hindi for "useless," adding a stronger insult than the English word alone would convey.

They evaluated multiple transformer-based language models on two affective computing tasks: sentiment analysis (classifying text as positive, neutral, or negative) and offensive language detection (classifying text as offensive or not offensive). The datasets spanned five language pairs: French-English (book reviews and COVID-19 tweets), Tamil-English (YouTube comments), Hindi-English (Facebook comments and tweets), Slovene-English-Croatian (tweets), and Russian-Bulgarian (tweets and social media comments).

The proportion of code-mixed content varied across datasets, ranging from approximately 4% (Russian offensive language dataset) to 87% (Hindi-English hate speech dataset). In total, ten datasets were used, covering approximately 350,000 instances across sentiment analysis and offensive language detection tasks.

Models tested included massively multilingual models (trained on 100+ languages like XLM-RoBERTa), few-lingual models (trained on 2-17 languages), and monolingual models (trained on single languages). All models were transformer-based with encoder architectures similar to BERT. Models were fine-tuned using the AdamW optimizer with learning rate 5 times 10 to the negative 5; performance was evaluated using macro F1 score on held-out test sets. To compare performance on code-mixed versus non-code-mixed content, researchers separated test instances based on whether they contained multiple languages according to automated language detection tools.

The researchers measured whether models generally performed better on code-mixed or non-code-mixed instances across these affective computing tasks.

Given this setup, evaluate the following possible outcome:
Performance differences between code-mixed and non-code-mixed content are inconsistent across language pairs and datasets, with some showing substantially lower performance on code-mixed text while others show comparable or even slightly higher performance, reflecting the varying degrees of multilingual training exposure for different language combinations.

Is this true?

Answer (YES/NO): NO